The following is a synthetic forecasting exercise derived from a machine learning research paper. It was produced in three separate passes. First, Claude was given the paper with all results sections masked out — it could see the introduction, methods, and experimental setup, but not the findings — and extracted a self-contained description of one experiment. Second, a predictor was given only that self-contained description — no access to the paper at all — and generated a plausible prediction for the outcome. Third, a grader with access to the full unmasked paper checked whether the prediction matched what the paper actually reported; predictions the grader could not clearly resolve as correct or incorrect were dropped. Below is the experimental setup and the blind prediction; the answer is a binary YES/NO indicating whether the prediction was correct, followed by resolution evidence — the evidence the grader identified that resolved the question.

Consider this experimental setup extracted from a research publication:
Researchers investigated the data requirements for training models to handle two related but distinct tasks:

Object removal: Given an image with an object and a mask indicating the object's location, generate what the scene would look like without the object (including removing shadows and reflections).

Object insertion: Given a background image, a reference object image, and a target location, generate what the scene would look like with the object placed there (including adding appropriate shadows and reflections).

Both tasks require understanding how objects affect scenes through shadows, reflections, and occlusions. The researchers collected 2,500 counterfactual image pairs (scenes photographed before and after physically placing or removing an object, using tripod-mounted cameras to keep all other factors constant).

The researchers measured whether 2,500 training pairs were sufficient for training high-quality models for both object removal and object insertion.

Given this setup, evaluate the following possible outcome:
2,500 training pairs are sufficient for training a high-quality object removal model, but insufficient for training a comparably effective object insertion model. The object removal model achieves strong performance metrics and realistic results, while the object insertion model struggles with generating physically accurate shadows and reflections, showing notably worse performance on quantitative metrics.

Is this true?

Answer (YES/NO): YES